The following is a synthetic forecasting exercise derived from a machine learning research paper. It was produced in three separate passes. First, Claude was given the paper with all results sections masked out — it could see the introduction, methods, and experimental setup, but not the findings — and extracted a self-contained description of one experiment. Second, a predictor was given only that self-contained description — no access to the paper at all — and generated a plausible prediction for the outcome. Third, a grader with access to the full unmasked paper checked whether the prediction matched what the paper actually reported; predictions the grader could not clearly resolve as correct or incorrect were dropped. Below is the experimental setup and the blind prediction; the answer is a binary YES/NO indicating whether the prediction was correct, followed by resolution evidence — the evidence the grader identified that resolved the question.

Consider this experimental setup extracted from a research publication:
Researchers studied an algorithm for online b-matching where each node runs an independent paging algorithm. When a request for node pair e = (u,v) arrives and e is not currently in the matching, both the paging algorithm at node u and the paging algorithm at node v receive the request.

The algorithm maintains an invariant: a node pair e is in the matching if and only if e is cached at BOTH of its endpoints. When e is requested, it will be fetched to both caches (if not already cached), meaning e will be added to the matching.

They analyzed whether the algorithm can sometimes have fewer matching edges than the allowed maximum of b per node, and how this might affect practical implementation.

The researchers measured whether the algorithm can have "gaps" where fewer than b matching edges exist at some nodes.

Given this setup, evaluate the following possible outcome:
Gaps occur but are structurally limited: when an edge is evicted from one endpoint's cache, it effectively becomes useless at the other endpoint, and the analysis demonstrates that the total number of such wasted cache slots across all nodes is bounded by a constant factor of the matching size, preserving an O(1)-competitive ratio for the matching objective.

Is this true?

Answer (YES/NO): NO